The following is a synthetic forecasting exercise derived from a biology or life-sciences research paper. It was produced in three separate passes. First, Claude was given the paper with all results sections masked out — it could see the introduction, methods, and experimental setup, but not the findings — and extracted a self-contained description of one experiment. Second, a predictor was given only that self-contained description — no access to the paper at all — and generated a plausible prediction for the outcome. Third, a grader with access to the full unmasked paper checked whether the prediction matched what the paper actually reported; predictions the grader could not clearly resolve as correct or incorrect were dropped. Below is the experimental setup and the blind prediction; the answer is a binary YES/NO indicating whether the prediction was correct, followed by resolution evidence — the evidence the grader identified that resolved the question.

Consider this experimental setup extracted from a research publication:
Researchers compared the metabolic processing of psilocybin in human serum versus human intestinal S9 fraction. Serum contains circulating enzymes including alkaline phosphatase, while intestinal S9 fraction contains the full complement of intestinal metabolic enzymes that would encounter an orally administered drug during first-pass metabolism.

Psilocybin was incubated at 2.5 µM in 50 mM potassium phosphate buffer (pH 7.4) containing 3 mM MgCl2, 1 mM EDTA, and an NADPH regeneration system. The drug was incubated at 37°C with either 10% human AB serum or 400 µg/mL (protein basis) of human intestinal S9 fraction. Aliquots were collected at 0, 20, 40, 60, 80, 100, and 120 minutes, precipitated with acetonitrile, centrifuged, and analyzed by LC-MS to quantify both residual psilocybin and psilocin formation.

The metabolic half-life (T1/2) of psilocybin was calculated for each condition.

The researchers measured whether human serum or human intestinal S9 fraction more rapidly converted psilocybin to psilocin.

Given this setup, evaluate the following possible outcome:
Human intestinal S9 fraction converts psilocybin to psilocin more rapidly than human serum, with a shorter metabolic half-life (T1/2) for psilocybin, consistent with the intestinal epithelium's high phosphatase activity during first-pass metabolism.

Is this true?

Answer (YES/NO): YES